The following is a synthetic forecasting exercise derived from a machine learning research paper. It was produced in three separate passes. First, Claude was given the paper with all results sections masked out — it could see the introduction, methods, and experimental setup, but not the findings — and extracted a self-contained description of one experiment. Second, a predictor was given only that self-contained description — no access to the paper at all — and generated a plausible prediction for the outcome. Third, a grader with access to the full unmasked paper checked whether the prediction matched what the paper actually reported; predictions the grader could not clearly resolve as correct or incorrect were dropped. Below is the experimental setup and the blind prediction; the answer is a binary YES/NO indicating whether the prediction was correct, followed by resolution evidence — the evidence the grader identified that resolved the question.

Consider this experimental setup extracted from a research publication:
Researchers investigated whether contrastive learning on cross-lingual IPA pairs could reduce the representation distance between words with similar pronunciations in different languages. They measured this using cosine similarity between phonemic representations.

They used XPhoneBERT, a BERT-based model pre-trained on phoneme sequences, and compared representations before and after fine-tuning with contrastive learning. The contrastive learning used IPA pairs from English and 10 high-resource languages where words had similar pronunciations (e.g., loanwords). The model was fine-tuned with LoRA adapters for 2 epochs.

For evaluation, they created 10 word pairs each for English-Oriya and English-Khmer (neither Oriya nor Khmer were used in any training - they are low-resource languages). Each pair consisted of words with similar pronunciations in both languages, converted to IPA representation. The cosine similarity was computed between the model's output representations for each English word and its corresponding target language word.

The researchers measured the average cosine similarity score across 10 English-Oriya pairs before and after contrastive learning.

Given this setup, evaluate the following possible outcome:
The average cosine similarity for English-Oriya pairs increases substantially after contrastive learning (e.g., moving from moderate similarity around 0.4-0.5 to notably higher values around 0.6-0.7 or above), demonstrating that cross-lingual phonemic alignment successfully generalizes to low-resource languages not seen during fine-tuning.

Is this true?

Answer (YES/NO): NO